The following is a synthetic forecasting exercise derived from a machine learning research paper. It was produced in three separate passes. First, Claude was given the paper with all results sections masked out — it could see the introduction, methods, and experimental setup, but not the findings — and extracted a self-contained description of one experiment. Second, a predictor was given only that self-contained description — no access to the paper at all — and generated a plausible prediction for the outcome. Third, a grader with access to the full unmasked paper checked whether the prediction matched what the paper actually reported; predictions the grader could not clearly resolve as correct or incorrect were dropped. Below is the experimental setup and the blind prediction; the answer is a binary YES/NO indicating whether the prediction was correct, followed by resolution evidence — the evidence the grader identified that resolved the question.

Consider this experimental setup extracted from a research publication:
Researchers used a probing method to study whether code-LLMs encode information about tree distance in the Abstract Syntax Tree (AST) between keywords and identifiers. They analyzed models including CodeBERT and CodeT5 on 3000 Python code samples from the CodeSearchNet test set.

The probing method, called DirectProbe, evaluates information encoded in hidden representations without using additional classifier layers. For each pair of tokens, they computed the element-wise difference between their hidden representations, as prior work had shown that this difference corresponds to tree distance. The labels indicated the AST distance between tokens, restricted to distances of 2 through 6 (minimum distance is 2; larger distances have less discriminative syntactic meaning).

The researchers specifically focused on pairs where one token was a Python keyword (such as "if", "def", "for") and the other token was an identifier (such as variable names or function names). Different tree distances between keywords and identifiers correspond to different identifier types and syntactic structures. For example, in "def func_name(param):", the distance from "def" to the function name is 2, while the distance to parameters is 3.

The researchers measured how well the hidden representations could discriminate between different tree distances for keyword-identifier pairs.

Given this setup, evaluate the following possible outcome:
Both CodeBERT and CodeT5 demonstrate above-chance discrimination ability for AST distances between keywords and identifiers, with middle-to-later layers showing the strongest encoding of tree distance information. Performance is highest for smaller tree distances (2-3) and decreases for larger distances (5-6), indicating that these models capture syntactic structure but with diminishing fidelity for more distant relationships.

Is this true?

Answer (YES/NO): NO